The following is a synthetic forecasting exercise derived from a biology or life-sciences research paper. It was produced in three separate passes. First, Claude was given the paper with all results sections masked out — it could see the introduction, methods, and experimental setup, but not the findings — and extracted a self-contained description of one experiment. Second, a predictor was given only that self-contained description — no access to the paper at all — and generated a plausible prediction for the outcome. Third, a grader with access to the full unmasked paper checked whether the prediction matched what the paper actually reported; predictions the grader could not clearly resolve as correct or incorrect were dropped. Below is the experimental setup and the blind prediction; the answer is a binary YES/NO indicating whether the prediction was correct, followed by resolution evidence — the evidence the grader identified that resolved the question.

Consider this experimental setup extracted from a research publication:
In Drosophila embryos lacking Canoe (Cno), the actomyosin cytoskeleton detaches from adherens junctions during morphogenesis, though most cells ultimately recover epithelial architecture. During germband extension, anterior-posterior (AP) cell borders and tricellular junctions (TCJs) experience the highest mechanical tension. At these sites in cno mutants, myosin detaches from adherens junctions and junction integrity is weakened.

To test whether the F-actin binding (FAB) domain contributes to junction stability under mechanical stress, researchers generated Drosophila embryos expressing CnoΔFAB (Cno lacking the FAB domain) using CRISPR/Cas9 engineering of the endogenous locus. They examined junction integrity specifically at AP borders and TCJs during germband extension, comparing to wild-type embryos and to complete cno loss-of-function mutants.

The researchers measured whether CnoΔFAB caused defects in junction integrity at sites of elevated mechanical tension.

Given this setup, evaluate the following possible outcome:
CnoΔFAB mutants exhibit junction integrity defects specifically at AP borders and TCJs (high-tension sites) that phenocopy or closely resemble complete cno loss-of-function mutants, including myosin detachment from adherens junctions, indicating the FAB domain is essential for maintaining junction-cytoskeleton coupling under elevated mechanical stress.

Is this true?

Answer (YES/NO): NO